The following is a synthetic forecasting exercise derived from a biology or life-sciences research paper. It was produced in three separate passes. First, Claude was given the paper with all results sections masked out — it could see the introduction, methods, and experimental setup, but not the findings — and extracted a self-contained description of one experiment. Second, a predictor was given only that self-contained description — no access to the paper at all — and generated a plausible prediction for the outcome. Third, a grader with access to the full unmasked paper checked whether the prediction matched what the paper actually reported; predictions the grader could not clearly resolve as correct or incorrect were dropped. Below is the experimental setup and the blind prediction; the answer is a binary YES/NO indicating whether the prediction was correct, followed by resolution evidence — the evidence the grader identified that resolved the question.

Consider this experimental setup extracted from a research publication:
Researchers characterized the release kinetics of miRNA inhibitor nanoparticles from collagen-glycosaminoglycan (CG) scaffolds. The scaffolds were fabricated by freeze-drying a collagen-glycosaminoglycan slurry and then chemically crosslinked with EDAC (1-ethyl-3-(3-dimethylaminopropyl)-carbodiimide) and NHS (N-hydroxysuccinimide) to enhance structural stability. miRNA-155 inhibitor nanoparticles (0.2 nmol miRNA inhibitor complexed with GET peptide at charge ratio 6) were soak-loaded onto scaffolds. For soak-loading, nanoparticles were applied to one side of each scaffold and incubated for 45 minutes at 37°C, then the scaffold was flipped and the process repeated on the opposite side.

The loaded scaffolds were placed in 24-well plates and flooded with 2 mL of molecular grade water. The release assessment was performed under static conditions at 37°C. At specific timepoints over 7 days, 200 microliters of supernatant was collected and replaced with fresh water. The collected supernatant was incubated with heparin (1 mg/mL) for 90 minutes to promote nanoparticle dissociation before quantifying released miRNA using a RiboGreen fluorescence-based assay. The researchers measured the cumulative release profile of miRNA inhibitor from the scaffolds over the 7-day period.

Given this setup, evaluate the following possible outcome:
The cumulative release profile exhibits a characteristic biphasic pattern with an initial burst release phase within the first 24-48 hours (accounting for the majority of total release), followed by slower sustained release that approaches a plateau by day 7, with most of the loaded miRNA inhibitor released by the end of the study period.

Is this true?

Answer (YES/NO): NO